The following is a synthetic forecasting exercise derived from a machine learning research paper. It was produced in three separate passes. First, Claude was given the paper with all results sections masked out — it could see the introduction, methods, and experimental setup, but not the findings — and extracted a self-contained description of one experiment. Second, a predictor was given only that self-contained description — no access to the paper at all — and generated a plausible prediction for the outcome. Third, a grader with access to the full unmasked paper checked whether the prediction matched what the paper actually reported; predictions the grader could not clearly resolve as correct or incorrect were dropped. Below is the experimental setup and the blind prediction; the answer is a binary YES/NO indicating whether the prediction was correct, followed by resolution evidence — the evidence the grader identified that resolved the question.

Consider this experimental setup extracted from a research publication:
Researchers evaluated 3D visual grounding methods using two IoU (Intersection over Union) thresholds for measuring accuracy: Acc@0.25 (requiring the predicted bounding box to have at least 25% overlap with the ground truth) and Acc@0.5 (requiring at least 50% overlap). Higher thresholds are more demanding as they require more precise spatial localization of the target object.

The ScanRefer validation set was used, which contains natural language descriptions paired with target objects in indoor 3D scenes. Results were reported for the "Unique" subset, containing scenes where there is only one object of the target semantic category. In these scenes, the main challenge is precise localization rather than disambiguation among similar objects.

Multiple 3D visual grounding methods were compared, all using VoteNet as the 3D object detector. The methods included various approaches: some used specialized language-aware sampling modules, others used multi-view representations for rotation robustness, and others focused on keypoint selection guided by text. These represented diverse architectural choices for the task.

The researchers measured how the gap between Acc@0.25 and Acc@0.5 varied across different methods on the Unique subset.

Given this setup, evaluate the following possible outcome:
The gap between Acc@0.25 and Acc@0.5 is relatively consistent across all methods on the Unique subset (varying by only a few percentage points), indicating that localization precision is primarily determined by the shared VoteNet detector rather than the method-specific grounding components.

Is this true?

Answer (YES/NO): NO